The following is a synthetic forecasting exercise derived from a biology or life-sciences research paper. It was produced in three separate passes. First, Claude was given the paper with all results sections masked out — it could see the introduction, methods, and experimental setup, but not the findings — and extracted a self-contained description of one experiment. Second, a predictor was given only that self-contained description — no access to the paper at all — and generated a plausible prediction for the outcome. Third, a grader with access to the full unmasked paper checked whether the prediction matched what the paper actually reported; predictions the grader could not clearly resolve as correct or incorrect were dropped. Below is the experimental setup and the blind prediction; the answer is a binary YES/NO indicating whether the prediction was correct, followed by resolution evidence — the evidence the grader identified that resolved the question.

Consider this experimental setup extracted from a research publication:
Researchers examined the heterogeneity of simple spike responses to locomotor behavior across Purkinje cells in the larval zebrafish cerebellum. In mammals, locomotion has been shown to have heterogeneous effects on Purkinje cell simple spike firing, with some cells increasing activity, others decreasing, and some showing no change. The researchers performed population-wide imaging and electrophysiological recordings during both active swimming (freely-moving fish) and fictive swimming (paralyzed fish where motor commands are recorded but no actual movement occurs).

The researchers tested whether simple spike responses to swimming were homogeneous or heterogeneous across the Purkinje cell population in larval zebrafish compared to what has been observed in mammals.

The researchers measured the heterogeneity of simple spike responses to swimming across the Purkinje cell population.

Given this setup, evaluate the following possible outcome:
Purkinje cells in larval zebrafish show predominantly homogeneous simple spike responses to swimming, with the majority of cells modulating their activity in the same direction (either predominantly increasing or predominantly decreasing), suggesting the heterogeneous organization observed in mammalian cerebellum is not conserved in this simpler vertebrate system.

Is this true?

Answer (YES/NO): YES